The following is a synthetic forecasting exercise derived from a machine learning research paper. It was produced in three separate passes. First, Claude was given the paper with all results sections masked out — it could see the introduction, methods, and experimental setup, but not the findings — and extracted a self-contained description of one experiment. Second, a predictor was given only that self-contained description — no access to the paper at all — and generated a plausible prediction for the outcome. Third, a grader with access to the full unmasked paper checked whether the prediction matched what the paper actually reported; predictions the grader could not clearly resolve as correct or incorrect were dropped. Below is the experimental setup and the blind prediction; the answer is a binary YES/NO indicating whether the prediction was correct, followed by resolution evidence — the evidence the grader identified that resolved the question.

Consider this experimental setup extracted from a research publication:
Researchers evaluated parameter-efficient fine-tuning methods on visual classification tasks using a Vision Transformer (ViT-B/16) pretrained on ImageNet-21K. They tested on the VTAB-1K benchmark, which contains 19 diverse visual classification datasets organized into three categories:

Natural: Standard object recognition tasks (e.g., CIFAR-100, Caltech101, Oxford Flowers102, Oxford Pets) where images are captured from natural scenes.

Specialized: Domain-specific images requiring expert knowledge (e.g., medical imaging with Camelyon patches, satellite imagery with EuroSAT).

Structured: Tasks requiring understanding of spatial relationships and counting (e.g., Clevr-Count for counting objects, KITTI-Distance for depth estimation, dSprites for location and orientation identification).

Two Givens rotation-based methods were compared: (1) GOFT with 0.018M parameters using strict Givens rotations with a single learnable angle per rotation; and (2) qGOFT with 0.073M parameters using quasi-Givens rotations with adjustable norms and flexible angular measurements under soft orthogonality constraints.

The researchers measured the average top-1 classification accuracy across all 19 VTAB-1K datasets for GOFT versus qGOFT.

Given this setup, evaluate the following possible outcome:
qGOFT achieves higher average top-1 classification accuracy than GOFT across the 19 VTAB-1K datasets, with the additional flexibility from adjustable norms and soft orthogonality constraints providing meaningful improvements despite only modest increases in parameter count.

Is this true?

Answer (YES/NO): YES